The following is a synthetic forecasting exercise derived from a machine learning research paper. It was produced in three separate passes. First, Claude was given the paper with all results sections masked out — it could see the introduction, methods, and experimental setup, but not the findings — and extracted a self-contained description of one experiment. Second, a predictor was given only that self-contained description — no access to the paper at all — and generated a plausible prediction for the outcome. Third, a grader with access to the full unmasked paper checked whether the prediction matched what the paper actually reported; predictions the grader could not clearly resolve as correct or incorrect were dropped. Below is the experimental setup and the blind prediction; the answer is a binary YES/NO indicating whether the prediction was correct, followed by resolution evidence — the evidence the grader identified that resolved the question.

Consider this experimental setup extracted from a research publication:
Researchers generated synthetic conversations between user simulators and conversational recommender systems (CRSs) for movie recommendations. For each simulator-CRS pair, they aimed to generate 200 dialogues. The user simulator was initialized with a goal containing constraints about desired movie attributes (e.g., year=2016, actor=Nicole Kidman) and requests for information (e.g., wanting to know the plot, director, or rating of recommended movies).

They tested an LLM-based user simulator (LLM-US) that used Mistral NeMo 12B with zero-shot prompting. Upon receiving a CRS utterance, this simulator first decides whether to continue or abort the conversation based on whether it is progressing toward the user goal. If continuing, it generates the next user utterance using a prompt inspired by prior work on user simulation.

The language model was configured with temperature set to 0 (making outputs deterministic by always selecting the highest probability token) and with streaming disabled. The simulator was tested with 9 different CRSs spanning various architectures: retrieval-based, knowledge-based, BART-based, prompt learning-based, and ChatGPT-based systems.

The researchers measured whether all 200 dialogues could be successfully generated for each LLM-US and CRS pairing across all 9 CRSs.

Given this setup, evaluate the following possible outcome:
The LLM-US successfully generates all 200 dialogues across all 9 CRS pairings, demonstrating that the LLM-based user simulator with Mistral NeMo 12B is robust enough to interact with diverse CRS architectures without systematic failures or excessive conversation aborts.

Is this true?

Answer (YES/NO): YES